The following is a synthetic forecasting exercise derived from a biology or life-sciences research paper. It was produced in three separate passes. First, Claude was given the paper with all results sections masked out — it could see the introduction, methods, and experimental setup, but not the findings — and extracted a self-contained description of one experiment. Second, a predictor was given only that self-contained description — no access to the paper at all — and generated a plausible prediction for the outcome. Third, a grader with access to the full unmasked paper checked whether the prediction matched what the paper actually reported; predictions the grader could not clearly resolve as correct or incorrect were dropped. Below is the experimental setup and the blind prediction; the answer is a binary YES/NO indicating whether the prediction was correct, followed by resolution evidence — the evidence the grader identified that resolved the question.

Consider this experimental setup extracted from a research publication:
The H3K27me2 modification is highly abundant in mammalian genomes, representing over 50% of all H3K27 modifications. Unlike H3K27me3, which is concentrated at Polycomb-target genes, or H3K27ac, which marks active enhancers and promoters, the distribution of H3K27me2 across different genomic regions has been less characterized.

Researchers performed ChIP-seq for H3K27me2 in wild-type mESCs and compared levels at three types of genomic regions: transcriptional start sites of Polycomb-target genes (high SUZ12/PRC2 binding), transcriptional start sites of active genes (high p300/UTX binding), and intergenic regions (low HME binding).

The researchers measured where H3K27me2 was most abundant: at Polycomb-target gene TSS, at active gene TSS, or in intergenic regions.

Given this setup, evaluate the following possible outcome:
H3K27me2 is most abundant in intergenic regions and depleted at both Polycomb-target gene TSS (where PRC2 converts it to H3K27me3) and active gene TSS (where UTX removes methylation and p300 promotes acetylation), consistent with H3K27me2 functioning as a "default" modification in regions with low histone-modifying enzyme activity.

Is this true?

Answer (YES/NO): YES